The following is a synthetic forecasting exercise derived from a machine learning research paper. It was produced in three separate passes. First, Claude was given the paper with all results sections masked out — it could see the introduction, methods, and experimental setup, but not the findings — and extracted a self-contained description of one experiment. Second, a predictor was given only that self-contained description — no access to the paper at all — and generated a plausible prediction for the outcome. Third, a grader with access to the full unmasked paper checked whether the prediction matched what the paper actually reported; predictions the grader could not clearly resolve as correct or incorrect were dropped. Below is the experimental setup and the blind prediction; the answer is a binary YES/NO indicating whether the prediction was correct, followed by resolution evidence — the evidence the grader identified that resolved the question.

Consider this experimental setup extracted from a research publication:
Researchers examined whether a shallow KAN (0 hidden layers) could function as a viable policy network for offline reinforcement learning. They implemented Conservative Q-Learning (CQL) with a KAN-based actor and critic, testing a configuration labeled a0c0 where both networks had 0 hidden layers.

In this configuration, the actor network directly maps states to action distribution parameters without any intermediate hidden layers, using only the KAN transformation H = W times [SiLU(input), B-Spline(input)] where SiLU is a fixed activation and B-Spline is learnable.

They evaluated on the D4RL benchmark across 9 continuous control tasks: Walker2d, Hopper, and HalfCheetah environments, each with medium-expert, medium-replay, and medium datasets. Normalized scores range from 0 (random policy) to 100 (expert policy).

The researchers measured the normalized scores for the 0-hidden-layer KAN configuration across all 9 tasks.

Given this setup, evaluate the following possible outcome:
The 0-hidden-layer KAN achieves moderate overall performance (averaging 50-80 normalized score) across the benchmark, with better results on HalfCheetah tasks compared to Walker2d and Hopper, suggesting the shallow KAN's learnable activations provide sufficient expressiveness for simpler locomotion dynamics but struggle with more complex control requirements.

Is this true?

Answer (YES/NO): NO